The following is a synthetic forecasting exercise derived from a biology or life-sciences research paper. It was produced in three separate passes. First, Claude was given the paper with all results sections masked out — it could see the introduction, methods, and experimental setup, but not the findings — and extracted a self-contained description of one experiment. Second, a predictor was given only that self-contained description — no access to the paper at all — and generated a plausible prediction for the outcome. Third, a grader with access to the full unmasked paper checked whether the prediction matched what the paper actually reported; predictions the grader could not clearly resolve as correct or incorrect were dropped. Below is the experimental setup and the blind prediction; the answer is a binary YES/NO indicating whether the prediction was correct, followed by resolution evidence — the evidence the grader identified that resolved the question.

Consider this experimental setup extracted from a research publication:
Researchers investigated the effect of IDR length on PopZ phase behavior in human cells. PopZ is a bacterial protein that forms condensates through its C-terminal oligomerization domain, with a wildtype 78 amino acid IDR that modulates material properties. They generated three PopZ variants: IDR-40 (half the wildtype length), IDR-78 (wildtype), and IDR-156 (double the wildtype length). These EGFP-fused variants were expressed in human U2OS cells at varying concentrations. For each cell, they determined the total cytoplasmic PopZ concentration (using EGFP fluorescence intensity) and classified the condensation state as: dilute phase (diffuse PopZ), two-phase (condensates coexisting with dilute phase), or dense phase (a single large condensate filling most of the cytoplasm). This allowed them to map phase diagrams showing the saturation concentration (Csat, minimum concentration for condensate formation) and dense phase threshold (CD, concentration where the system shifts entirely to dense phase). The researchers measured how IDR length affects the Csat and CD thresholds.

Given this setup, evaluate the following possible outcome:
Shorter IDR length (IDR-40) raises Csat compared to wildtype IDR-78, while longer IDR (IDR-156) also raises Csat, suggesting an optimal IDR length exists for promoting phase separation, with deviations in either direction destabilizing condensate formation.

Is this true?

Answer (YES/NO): NO